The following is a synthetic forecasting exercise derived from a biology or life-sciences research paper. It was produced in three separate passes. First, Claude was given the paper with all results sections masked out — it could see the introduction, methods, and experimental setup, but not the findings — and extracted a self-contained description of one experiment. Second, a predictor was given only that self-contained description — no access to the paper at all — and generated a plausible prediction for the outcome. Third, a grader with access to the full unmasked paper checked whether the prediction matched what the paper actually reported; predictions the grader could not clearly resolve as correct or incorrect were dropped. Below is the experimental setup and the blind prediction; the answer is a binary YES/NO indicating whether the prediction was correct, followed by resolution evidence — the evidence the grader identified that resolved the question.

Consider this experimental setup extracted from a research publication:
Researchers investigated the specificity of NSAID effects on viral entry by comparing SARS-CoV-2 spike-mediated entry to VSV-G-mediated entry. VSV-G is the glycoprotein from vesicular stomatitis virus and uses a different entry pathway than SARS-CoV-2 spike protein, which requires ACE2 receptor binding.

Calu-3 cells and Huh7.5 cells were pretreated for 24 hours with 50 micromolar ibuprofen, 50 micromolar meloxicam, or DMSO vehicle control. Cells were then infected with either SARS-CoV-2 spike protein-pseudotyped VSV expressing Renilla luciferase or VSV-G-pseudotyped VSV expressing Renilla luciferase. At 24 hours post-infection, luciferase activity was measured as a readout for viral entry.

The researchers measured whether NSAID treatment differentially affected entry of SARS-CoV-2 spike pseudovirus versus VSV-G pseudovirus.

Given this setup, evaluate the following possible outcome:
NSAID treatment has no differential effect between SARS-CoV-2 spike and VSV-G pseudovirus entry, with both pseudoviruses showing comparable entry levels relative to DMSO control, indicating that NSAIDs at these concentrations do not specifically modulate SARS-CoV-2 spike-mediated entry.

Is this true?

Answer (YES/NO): YES